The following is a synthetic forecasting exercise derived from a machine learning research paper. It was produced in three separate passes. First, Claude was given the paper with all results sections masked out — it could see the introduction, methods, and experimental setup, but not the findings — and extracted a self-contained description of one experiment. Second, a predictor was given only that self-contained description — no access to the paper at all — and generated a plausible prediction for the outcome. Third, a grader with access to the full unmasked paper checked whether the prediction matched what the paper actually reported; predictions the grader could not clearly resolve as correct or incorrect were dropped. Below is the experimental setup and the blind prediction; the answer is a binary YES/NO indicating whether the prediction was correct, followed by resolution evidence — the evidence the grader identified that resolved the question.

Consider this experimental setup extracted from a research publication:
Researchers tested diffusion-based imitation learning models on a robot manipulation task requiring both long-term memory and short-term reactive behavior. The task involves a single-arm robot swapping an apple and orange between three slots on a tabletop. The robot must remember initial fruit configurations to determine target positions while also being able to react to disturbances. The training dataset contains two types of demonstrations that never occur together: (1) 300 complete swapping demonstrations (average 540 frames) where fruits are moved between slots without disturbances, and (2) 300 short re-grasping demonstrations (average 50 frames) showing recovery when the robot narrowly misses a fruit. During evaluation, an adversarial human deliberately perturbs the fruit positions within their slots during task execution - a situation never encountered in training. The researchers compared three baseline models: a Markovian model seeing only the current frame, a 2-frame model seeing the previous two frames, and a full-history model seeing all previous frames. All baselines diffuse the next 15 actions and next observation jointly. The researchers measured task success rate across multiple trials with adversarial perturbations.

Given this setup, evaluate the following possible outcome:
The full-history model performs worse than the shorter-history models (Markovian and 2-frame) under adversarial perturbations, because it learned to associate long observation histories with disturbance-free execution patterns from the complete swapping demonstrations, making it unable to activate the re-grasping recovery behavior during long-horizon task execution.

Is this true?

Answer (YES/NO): NO